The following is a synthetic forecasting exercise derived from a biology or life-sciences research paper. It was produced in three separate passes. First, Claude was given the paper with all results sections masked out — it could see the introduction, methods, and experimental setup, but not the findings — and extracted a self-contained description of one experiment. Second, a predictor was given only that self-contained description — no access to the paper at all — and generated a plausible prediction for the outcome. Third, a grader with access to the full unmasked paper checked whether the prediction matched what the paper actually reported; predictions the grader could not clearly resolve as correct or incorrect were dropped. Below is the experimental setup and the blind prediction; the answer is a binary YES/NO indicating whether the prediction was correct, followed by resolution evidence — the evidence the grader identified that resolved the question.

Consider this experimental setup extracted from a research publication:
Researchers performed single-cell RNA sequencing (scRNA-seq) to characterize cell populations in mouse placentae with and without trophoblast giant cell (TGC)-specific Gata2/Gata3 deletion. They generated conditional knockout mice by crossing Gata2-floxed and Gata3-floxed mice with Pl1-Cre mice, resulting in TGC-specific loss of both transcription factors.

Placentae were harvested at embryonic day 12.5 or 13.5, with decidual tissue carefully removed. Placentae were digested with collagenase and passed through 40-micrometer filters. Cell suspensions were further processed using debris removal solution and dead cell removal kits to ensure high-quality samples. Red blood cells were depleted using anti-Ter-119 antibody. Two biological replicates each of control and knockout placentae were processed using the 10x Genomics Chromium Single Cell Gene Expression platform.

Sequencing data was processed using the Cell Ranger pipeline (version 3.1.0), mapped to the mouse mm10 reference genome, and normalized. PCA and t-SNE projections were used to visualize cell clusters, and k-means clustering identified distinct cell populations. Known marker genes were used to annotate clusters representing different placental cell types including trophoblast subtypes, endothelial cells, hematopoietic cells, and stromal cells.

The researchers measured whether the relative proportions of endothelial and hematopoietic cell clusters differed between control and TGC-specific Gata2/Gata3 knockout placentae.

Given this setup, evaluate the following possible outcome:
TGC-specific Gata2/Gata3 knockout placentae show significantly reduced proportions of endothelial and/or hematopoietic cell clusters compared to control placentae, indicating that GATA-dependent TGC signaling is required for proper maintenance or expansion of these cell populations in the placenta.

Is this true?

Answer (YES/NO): YES